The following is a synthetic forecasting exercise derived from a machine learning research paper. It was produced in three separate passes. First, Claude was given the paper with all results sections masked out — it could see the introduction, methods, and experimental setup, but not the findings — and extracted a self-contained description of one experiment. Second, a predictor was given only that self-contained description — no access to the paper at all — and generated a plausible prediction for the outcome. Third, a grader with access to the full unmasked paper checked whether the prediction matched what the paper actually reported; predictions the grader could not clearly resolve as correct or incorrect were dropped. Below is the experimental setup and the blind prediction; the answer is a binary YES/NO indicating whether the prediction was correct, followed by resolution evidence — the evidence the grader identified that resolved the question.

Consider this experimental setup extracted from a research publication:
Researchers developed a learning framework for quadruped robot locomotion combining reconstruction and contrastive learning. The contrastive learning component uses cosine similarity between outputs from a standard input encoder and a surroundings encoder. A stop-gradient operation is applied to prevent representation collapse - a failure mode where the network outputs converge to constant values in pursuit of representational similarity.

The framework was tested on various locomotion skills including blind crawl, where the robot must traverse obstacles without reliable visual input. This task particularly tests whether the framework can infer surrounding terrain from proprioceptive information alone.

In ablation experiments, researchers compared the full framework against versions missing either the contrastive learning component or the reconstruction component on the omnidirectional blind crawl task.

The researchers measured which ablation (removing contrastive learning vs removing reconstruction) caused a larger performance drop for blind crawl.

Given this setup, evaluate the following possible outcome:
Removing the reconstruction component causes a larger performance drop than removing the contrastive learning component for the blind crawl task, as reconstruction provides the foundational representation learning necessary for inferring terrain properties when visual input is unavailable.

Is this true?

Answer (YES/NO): YES